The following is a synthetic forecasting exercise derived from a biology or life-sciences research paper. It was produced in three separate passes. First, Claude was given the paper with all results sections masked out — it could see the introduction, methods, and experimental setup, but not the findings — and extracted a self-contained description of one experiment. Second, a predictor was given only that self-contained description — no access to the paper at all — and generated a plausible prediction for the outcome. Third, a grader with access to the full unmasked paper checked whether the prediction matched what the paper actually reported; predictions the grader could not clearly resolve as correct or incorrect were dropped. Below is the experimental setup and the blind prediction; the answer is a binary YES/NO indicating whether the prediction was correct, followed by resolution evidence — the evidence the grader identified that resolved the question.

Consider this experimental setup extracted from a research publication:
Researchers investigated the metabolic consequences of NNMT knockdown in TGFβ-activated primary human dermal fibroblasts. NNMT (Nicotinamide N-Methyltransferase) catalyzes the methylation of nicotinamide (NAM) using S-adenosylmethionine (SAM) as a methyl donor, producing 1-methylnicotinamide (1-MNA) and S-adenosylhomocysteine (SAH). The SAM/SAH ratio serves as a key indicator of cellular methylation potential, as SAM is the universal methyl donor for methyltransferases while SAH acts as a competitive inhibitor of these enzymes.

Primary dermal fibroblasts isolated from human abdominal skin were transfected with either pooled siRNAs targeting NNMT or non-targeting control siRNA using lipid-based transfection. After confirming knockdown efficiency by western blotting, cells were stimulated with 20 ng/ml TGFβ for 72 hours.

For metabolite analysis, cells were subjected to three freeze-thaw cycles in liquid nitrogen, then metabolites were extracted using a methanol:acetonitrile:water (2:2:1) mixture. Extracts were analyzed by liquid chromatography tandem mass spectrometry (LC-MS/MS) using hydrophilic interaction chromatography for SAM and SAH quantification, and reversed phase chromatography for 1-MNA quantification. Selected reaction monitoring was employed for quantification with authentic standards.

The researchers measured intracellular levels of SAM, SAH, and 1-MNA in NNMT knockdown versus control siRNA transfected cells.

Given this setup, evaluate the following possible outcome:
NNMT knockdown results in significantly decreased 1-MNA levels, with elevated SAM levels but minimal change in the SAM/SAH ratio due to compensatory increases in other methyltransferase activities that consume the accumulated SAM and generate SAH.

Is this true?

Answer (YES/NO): NO